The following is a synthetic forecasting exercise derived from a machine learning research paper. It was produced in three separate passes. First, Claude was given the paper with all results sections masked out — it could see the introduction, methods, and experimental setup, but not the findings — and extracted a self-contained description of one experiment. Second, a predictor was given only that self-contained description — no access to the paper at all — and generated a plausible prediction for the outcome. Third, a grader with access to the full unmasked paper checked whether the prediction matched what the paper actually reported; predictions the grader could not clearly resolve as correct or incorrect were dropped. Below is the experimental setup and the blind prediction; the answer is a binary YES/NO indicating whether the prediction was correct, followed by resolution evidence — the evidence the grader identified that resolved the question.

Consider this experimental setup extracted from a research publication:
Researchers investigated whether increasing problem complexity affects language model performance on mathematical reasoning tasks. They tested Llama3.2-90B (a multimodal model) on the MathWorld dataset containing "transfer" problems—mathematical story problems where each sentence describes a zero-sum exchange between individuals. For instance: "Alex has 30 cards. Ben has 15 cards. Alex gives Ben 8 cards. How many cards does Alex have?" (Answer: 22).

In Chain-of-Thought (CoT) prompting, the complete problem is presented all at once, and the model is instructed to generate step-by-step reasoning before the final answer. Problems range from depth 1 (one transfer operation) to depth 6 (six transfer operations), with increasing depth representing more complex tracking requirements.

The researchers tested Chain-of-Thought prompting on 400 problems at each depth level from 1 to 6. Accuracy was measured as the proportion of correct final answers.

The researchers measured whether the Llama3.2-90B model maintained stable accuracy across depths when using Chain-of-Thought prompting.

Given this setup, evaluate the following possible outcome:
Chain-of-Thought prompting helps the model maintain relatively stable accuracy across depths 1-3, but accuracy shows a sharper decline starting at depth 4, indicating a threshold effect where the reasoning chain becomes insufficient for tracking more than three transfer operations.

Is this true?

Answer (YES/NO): NO